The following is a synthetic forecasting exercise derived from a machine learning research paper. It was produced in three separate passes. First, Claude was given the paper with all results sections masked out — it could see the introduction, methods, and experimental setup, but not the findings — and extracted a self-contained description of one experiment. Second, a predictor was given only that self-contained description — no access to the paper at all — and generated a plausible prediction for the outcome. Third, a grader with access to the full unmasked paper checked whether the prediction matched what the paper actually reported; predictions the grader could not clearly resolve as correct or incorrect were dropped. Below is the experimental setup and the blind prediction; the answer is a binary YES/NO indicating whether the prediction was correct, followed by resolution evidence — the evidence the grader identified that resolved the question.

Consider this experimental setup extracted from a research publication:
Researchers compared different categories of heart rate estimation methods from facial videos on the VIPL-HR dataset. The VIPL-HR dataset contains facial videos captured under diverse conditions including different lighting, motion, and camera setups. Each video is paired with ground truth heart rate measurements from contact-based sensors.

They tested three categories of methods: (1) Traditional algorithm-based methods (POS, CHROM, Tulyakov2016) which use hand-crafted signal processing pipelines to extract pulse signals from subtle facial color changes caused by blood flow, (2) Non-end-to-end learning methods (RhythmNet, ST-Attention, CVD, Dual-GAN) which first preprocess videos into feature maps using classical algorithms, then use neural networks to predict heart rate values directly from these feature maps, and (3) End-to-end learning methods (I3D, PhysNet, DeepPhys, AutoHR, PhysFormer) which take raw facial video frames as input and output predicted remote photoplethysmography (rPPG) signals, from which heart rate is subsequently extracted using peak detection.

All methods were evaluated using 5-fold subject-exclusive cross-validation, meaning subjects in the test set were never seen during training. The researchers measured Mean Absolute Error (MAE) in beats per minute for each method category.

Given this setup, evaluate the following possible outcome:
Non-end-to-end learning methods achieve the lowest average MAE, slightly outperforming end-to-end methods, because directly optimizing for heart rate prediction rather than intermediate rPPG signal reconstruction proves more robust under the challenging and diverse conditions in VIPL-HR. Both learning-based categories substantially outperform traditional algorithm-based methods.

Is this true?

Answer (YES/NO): NO